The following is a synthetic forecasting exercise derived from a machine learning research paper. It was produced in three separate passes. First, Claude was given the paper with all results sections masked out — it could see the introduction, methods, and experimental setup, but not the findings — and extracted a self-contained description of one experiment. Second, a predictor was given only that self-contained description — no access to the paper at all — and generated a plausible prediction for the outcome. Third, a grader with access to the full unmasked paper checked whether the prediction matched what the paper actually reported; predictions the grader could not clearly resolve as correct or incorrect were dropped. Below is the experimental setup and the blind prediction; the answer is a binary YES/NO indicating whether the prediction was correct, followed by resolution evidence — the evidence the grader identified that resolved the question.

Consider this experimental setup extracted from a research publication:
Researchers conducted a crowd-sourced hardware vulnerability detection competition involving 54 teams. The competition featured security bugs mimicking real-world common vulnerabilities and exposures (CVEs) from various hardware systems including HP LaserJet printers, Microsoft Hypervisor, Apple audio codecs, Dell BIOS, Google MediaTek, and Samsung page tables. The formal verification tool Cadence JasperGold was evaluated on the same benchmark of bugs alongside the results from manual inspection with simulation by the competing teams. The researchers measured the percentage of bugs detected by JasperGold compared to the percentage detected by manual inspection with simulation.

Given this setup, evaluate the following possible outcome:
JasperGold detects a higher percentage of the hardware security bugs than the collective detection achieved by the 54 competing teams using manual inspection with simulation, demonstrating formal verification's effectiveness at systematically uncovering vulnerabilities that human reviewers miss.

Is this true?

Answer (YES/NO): NO